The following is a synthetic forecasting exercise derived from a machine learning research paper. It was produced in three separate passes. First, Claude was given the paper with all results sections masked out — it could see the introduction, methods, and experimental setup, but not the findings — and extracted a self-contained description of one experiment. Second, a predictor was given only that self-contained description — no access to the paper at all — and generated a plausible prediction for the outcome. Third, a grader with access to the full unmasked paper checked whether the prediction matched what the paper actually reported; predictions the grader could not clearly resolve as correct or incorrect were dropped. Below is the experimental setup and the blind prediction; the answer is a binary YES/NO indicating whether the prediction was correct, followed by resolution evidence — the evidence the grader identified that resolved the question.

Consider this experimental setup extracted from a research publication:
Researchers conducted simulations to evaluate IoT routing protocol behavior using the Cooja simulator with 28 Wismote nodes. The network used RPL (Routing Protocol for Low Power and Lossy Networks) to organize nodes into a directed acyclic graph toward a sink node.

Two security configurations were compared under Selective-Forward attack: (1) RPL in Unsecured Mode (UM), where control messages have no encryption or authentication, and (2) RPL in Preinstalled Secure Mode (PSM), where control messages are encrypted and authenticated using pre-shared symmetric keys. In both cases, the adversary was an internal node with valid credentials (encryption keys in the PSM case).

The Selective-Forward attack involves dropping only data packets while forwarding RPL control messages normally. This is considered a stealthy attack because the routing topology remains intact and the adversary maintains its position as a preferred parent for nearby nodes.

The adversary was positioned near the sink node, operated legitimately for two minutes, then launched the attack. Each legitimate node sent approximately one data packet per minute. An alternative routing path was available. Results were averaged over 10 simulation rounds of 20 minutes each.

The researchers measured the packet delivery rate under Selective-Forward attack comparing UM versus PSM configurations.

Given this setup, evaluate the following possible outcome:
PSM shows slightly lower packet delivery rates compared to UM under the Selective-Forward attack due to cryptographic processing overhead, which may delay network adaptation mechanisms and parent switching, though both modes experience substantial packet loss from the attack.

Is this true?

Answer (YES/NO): NO